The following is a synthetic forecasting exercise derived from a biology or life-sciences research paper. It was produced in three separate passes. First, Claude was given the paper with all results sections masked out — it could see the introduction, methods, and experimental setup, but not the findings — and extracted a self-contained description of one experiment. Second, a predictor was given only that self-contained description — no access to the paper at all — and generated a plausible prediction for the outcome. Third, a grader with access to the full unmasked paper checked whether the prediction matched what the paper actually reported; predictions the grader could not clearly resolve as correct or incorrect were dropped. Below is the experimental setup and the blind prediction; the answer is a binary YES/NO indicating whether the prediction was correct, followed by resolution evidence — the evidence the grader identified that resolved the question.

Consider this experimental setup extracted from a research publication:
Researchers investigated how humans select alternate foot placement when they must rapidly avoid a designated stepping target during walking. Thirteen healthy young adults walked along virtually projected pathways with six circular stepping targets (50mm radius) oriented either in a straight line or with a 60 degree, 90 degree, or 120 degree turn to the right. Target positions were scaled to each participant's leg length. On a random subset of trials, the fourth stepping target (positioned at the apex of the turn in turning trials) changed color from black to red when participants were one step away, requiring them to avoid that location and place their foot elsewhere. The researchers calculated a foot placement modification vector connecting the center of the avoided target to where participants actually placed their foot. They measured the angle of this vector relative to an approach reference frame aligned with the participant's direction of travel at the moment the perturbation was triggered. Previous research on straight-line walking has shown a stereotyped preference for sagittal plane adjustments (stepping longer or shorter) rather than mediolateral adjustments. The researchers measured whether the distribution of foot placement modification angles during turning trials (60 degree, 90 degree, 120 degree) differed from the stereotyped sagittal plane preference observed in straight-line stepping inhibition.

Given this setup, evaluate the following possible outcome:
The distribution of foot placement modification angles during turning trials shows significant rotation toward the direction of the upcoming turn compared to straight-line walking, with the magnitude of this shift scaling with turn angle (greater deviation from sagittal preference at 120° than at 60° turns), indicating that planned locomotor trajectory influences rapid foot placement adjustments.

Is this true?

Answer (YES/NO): NO